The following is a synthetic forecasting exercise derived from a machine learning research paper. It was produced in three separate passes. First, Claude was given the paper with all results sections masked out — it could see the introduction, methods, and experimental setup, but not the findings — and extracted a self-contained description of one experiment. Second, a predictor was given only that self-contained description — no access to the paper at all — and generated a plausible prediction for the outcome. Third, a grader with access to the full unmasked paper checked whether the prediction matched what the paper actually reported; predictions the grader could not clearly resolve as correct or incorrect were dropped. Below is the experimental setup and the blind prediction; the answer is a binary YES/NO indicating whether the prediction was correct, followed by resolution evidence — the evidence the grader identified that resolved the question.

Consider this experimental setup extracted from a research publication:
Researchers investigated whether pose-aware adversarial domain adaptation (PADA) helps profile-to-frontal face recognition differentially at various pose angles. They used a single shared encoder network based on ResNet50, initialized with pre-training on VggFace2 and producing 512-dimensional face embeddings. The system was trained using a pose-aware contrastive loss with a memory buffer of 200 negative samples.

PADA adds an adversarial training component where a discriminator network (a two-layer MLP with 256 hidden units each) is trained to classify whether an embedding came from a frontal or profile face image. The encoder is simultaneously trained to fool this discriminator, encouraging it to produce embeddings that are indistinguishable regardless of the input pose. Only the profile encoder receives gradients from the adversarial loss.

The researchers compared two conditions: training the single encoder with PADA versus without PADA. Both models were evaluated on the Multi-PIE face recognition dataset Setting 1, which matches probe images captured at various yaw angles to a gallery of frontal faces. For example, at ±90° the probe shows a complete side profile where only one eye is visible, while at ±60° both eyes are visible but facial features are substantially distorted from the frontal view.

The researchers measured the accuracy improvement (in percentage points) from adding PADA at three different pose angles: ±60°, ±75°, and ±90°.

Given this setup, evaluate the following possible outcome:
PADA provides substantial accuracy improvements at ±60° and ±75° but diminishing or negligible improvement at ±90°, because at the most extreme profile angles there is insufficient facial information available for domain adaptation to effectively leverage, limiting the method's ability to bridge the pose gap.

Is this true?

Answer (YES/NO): NO